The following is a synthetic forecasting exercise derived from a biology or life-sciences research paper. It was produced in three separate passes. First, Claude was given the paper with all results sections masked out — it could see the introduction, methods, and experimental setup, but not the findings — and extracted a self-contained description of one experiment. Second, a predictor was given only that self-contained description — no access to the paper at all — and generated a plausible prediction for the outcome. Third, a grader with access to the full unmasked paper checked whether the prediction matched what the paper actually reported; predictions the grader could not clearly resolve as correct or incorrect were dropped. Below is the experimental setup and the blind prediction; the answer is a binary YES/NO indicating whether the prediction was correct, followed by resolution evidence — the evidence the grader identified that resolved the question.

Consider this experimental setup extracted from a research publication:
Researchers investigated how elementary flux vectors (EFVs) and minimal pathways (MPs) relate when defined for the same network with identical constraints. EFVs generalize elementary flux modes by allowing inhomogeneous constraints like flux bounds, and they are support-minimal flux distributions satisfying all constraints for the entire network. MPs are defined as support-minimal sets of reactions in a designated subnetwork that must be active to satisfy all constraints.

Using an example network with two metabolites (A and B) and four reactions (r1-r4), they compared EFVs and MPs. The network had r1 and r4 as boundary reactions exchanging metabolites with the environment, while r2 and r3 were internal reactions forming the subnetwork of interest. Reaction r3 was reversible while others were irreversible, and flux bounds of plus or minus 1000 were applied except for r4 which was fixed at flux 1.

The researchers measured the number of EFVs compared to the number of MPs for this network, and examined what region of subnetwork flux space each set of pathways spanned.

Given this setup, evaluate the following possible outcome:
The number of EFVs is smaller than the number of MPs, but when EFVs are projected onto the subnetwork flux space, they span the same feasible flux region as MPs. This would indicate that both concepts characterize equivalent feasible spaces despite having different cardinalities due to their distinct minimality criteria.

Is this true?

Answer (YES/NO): NO